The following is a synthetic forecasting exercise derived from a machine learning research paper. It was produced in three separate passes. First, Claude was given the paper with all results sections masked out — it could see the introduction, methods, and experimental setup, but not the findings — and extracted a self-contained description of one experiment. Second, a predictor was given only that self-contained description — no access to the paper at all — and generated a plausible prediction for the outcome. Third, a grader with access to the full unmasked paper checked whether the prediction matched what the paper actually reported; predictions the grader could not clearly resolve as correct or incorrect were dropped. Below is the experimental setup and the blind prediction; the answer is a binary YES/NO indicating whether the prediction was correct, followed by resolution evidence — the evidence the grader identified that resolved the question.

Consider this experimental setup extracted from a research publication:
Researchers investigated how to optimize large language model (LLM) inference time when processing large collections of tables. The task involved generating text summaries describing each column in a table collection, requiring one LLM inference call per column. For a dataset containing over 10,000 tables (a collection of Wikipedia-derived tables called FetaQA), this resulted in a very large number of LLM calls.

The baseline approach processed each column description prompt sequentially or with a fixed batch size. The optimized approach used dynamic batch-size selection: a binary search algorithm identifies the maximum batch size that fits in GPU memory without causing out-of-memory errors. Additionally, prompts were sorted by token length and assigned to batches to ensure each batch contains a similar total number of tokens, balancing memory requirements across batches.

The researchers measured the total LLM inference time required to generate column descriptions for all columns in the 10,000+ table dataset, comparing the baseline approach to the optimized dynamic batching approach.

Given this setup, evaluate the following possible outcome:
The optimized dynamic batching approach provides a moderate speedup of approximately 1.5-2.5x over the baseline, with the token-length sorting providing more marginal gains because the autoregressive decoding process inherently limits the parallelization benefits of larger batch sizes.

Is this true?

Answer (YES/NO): NO